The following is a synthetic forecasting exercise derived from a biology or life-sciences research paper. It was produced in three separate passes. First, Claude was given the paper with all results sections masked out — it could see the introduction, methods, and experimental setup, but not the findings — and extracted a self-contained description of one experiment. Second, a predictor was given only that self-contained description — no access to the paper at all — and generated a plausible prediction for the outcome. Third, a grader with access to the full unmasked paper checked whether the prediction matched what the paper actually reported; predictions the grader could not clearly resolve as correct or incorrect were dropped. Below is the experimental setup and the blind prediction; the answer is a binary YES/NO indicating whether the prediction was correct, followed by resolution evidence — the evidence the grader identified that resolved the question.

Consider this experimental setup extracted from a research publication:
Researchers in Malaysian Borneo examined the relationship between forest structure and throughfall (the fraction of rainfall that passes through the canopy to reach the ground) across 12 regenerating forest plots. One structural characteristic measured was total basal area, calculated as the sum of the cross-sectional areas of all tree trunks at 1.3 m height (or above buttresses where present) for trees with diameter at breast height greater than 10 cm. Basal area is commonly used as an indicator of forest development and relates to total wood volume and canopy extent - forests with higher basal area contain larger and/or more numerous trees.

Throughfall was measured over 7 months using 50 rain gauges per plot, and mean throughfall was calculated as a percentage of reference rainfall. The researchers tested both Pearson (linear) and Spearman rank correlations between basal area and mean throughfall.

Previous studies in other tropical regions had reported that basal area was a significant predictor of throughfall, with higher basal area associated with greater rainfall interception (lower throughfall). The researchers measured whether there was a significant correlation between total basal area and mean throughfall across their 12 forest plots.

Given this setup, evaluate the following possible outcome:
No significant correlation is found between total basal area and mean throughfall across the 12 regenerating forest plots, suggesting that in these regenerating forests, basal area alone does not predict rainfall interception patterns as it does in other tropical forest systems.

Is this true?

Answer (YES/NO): NO